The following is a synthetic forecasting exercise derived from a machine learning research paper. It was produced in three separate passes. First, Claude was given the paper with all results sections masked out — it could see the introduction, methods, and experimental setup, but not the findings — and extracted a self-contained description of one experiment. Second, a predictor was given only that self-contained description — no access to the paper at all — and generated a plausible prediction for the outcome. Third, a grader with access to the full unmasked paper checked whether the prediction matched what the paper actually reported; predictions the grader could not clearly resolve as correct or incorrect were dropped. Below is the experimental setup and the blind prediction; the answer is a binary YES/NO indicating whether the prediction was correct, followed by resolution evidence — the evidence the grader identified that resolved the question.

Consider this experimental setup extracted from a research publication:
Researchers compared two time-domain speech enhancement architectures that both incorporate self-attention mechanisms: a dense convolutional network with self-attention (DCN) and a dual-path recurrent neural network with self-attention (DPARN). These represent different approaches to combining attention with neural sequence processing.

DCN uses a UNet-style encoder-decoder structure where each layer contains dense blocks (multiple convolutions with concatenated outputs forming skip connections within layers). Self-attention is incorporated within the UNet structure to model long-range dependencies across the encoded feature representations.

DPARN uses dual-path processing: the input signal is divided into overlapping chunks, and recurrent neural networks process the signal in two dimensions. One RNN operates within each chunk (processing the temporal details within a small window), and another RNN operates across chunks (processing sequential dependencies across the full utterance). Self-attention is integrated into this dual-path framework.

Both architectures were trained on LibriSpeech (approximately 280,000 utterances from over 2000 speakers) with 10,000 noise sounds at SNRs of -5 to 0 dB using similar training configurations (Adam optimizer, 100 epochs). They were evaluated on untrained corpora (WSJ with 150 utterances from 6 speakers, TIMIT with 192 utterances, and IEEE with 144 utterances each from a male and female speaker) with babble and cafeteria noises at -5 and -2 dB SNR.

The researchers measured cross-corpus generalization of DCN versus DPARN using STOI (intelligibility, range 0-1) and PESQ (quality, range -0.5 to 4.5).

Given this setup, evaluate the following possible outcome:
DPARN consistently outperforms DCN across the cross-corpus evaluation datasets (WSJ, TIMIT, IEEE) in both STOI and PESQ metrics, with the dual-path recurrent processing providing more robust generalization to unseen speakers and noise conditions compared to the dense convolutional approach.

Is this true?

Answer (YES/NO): YES